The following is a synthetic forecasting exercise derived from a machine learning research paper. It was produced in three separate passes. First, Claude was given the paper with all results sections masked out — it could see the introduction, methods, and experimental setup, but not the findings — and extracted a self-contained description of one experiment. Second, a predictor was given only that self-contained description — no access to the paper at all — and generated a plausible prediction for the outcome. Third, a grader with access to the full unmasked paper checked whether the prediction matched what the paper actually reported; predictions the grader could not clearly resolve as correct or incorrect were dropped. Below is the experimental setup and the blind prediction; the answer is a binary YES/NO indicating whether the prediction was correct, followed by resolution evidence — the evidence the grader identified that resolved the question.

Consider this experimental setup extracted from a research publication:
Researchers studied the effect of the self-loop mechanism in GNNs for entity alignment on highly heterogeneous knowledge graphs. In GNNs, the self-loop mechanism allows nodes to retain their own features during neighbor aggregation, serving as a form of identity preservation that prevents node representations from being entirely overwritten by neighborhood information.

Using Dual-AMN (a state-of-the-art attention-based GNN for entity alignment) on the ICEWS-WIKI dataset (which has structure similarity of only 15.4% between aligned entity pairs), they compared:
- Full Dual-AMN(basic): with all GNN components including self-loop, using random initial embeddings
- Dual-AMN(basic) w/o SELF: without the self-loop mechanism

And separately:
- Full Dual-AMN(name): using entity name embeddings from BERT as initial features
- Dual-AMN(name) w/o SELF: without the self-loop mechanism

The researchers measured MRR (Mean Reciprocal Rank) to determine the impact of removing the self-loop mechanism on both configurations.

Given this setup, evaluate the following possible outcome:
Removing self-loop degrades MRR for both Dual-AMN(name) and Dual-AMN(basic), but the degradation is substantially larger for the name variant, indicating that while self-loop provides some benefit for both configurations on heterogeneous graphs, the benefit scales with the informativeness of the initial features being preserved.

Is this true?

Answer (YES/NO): NO